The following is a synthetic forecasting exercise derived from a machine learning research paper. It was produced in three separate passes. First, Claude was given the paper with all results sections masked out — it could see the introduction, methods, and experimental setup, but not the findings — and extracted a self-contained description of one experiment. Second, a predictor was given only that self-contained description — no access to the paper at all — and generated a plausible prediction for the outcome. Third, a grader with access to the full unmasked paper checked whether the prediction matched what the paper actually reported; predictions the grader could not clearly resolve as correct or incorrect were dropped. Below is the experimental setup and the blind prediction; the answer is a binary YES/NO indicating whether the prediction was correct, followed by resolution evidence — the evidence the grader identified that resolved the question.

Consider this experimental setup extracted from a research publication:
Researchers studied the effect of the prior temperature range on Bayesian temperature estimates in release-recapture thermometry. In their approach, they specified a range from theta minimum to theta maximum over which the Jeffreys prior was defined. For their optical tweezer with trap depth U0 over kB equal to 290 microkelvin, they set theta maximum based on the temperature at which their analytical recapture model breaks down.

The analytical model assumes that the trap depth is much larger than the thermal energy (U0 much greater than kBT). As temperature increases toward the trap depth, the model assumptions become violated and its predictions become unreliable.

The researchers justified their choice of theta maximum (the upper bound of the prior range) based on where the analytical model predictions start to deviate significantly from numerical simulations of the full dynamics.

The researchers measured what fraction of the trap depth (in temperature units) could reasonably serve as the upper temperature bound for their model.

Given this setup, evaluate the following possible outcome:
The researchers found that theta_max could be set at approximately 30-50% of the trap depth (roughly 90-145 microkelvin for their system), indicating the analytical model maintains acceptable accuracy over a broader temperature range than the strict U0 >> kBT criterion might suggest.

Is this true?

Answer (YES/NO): YES